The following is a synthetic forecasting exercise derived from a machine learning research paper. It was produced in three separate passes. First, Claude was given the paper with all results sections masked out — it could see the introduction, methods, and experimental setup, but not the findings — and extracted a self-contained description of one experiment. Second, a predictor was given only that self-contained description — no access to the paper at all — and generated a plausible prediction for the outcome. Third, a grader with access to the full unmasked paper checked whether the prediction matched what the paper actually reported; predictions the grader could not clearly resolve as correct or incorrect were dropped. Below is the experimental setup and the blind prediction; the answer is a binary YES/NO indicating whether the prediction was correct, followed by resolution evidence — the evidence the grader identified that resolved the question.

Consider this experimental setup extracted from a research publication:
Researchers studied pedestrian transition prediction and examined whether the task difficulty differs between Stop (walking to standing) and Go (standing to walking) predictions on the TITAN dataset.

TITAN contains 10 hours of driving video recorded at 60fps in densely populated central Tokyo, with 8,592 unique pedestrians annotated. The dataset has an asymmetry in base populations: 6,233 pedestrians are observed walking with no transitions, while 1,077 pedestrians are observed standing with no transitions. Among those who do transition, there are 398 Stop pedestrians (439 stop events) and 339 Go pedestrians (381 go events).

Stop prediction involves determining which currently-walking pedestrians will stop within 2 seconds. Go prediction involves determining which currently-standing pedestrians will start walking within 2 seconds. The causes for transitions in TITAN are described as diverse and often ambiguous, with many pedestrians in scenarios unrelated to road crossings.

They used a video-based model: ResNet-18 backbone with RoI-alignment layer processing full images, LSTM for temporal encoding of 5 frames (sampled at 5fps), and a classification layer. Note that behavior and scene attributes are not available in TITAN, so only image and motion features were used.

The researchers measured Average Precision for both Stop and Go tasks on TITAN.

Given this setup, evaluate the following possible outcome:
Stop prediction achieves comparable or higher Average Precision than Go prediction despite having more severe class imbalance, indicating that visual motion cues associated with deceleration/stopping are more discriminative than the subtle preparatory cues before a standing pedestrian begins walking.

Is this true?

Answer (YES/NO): NO